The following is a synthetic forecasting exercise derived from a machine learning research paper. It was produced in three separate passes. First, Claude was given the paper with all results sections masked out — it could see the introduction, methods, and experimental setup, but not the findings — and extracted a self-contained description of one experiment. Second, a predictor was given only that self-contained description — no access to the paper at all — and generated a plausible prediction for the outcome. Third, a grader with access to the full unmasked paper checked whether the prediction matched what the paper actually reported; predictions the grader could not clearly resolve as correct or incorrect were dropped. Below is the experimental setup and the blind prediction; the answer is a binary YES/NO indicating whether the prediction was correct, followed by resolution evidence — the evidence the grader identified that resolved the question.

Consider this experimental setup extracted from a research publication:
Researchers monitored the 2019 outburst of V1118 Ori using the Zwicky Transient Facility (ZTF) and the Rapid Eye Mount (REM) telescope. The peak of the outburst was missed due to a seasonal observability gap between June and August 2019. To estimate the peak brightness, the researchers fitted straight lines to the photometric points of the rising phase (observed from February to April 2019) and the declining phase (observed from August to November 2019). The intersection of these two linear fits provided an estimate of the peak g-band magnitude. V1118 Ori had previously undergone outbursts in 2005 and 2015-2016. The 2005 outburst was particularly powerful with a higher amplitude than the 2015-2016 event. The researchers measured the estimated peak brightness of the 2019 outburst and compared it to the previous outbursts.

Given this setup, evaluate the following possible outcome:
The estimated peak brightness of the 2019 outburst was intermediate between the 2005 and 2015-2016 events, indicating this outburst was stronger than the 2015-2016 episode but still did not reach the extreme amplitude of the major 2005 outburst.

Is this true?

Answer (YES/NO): NO